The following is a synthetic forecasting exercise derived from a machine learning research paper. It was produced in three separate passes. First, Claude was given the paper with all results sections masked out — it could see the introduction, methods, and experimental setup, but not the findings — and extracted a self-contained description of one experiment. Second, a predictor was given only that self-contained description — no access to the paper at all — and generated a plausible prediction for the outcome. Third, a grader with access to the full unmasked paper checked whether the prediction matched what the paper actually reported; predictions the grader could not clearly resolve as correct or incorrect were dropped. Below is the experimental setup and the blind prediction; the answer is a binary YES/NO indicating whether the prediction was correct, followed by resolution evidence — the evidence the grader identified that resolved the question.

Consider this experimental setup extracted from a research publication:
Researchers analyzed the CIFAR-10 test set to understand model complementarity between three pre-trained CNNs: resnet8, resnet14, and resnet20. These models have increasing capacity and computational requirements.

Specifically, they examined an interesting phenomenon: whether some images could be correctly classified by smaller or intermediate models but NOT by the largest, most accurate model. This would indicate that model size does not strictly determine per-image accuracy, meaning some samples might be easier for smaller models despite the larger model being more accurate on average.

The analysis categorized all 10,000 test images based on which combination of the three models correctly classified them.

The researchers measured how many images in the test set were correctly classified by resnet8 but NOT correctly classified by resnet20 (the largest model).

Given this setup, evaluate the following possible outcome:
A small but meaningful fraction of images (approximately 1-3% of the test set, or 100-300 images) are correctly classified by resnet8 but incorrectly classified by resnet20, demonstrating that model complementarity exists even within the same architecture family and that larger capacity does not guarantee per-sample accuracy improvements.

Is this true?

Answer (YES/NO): NO